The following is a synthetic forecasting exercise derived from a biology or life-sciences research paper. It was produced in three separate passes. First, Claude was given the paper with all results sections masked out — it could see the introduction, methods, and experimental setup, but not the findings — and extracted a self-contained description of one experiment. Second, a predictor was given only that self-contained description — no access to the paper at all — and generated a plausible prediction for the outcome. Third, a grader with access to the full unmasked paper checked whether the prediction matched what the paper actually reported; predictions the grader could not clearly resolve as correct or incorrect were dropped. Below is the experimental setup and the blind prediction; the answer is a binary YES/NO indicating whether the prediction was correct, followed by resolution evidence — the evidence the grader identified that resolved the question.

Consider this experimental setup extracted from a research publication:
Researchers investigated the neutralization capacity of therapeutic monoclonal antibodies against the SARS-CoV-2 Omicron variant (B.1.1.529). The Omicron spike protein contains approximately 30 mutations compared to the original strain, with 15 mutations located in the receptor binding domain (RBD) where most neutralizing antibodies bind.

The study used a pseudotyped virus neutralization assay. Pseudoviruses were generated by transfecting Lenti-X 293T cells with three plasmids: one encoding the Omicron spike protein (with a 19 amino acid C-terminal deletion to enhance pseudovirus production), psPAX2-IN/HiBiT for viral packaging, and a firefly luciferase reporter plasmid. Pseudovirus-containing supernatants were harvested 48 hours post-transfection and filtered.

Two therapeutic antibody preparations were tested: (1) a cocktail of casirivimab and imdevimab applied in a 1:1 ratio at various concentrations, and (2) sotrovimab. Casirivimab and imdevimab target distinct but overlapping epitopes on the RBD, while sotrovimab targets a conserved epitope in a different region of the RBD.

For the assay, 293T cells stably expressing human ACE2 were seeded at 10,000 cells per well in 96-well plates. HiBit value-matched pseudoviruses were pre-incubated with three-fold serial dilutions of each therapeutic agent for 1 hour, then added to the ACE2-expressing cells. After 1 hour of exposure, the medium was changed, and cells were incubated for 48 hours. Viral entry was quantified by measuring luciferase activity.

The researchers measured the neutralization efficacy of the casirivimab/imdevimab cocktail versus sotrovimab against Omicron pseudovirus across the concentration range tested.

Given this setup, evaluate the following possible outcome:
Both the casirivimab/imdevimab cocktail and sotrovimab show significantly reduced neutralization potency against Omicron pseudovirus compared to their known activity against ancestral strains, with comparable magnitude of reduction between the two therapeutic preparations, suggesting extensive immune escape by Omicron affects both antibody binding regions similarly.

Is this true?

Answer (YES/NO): NO